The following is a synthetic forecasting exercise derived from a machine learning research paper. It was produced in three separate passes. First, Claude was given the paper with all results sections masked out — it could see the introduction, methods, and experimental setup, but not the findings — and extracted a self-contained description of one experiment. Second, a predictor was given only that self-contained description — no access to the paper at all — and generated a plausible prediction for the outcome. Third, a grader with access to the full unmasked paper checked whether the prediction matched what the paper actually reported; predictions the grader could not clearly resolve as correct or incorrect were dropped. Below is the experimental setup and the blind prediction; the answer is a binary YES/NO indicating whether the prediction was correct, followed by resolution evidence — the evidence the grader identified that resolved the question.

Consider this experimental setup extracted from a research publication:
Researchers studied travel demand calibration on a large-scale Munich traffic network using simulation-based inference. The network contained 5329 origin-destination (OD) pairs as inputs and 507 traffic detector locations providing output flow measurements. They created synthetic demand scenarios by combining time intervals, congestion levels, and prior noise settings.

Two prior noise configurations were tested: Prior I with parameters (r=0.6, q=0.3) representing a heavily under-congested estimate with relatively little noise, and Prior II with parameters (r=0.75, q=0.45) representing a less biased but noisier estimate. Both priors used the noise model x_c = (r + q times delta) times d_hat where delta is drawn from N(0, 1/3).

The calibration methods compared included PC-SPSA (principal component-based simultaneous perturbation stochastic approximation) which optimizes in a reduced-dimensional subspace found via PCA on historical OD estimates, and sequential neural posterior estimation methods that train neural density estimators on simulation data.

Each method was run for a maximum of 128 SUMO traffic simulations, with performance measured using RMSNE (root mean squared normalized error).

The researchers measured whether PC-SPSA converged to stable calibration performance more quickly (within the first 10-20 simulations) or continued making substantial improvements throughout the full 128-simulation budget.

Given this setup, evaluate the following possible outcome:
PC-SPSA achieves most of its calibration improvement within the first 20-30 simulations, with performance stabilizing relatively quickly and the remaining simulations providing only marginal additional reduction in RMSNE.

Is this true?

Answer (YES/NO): YES